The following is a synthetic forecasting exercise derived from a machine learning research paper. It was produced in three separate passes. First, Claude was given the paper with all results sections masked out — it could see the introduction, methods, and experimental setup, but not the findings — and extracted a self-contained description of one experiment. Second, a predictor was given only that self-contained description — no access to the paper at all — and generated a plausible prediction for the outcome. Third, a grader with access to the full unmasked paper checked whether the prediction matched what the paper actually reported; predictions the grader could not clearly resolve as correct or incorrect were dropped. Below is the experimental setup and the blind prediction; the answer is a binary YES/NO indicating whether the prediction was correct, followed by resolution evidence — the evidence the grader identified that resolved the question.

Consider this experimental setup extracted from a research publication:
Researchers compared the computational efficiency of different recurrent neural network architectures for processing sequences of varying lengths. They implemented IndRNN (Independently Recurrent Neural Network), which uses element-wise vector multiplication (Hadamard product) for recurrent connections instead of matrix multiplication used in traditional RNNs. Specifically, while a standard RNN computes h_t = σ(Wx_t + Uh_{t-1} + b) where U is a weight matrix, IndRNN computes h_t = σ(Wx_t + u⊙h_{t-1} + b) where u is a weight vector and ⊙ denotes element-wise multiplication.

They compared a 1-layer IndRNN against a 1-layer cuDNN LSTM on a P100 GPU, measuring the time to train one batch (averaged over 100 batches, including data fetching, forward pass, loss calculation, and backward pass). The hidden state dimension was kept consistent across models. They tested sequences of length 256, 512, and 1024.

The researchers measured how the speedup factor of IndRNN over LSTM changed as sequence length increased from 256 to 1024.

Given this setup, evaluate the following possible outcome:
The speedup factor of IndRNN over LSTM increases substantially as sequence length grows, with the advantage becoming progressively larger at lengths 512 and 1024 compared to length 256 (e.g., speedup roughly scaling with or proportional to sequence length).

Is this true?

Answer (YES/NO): YES